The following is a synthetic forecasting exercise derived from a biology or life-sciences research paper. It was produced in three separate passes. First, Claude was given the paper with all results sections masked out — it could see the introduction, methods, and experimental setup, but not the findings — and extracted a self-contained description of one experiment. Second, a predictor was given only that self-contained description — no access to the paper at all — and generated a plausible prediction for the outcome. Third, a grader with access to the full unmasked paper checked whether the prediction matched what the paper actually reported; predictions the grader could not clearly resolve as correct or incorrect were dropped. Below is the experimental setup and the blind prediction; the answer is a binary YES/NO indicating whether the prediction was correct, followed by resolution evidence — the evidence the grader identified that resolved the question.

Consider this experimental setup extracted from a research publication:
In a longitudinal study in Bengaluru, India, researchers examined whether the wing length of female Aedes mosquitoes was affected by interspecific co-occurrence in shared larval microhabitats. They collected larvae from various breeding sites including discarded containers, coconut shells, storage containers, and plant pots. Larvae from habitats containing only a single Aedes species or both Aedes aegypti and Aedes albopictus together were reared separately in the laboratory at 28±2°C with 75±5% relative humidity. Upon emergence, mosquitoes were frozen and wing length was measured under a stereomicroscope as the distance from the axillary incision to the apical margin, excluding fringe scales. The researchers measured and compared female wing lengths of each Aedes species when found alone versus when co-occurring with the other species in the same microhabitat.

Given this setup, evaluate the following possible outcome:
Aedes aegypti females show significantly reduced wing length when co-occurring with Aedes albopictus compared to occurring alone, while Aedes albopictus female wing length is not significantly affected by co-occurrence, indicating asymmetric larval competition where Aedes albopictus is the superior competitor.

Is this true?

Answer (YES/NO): NO